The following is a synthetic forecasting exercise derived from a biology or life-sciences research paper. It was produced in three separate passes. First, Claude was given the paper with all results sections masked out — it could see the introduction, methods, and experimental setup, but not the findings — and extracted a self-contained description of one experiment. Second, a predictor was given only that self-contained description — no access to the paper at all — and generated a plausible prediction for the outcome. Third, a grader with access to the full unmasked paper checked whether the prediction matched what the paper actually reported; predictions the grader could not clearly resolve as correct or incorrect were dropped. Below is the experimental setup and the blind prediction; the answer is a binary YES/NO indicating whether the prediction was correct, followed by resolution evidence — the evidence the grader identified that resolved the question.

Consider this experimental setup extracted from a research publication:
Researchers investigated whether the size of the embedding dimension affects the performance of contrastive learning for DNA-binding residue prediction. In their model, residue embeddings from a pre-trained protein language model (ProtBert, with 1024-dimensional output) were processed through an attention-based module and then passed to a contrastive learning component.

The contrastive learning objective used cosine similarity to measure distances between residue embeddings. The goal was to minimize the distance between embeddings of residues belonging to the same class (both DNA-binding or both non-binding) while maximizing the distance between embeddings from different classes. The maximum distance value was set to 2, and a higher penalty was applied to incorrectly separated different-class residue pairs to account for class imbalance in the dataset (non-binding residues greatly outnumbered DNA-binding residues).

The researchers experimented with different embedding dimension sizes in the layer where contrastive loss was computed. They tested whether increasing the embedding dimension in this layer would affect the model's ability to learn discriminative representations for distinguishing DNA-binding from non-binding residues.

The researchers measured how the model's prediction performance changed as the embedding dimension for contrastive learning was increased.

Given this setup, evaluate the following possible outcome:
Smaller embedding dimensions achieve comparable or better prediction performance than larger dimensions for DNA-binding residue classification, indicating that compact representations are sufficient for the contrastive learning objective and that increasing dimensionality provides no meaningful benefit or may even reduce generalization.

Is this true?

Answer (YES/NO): NO